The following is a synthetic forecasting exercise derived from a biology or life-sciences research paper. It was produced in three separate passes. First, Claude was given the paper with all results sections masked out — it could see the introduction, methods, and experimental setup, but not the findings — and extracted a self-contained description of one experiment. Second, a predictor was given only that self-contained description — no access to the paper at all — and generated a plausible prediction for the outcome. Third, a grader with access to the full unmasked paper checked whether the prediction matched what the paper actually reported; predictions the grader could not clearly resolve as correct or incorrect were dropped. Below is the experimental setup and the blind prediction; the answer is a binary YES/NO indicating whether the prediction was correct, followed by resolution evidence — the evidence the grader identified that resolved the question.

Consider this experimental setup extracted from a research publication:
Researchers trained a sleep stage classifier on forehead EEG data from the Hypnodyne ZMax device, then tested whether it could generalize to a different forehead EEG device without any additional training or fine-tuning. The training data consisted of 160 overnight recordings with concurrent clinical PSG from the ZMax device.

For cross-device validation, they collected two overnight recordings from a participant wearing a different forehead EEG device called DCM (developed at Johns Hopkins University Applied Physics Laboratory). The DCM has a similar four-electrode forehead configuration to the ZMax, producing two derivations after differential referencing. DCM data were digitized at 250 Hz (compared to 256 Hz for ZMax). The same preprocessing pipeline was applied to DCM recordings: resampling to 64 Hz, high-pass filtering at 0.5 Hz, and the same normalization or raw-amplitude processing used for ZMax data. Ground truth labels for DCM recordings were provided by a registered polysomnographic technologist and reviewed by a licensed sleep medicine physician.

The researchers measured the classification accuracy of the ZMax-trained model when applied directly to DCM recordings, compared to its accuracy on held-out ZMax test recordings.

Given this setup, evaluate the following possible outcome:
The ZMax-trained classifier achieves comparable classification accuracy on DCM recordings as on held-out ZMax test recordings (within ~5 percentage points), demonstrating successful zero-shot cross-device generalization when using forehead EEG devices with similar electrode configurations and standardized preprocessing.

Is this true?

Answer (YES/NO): YES